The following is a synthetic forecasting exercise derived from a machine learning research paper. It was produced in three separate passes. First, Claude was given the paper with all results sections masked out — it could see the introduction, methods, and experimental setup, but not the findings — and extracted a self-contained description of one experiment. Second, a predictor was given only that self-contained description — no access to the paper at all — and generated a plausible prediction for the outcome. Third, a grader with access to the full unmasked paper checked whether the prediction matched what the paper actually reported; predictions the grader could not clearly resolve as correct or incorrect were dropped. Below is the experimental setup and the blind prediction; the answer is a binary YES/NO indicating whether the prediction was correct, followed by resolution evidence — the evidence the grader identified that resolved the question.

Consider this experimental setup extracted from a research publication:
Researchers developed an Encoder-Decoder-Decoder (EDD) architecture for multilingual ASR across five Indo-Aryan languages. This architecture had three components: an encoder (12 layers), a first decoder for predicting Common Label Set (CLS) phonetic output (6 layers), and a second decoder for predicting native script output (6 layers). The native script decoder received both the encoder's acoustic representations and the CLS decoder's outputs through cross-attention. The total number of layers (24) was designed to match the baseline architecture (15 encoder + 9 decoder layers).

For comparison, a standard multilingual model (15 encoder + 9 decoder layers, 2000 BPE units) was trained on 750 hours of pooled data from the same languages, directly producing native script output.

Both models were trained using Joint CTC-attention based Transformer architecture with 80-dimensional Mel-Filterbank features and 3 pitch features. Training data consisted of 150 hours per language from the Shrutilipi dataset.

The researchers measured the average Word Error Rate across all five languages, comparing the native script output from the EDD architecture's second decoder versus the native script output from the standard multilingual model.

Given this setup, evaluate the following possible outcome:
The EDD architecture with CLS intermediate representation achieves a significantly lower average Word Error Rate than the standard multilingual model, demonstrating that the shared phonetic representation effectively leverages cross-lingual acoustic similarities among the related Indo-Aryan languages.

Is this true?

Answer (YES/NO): NO